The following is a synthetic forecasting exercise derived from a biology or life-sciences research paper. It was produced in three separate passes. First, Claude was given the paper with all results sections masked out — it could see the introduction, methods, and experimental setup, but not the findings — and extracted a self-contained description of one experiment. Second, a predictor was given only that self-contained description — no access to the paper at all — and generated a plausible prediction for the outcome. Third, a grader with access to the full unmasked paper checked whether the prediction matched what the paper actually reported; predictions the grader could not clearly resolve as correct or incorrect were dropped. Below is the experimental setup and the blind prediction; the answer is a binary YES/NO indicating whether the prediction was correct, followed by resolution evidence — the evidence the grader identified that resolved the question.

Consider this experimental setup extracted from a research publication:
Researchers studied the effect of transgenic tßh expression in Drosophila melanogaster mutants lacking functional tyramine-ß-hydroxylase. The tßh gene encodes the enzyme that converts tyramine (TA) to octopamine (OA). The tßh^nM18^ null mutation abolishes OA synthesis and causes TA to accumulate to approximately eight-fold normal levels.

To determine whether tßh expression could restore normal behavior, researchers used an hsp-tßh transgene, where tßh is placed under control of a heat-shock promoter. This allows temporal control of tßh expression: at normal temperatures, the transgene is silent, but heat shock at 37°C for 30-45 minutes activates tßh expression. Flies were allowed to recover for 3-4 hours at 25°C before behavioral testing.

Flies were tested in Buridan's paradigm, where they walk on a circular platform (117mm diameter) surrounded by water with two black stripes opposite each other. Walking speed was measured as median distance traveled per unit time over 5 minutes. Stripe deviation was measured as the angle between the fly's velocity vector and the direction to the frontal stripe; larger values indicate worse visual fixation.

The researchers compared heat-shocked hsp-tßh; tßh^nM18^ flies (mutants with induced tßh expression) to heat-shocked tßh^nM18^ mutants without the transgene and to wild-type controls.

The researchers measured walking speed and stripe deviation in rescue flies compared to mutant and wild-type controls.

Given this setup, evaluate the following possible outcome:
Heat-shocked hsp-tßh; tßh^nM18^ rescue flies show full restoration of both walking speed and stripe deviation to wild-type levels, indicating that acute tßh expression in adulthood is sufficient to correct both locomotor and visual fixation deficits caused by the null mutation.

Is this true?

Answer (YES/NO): NO